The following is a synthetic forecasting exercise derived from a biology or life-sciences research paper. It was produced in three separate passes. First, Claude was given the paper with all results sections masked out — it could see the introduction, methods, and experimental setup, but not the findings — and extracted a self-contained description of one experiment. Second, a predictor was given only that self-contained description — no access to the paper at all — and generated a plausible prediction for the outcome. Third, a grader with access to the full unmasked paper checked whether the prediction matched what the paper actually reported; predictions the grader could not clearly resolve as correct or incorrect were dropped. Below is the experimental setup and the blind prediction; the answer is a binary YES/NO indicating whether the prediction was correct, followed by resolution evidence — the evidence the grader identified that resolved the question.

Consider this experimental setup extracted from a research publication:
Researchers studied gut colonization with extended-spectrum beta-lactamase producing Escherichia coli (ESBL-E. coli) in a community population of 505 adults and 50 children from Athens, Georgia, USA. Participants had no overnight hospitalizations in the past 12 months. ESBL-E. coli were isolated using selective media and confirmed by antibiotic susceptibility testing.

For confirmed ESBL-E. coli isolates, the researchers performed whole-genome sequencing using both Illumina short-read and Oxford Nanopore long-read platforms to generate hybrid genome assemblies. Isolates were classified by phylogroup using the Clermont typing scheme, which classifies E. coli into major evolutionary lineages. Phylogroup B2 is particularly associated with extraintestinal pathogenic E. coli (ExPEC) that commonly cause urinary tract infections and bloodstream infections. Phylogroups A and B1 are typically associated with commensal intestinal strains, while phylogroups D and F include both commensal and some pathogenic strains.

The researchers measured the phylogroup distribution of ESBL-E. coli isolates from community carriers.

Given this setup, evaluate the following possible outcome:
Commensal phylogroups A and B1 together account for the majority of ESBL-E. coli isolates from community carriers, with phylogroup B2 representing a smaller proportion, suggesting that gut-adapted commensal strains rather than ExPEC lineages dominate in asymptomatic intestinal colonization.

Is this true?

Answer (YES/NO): NO